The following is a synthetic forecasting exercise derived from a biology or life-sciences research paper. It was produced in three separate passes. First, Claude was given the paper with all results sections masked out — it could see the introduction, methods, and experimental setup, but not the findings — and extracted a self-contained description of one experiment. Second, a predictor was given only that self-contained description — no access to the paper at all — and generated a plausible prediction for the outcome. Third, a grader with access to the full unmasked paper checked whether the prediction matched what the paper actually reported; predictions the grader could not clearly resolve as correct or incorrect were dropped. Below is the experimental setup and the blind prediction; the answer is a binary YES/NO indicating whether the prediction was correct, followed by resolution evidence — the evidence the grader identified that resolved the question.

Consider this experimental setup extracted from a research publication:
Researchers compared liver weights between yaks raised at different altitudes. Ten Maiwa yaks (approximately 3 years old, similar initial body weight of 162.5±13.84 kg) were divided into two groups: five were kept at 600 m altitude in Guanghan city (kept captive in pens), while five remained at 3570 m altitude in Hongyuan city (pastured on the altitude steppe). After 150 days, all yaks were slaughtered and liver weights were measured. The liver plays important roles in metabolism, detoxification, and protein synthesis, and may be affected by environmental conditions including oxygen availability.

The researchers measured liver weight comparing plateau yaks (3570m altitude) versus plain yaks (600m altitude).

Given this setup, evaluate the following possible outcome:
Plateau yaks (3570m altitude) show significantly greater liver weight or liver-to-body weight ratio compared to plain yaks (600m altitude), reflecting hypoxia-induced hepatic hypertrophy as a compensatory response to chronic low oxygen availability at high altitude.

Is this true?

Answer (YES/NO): NO